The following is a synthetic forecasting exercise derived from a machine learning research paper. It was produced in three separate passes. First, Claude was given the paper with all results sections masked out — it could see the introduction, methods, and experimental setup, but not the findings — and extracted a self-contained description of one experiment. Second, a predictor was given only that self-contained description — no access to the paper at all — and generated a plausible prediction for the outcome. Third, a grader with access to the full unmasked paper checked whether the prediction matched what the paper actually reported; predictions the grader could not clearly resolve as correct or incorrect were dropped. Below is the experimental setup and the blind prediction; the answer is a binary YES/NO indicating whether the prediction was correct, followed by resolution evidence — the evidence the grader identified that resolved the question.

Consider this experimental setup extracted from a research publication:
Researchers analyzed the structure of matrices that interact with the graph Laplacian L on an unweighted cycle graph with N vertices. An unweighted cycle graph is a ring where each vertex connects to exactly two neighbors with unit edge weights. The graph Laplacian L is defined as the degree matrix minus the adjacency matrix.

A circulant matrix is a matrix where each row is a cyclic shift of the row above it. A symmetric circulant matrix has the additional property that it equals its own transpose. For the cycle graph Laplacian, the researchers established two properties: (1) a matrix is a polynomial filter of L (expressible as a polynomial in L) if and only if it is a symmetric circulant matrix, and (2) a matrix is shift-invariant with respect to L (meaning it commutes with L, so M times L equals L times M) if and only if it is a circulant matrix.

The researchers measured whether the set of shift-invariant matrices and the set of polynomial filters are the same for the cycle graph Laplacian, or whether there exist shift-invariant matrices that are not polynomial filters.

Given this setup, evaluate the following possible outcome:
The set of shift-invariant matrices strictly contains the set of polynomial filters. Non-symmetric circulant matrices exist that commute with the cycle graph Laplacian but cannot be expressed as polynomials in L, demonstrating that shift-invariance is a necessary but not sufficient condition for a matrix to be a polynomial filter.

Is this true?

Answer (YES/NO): YES